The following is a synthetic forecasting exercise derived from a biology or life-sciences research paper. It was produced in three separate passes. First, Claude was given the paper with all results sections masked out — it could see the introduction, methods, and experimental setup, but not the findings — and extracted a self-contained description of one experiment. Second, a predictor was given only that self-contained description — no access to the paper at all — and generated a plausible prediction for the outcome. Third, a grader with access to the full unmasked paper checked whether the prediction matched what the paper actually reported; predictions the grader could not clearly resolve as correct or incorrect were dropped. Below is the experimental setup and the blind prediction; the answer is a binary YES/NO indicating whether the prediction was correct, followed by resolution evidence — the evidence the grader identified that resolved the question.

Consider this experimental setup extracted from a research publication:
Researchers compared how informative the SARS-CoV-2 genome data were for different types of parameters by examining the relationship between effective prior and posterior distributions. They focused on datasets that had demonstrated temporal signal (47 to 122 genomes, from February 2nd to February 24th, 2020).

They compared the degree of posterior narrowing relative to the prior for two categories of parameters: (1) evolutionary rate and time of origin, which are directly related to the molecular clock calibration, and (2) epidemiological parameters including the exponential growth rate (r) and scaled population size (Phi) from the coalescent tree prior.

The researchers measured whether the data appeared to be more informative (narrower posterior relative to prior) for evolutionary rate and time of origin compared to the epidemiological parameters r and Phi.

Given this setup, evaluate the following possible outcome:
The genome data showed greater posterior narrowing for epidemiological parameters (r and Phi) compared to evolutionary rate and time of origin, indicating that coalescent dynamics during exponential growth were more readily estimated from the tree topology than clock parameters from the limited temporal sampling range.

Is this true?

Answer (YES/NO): NO